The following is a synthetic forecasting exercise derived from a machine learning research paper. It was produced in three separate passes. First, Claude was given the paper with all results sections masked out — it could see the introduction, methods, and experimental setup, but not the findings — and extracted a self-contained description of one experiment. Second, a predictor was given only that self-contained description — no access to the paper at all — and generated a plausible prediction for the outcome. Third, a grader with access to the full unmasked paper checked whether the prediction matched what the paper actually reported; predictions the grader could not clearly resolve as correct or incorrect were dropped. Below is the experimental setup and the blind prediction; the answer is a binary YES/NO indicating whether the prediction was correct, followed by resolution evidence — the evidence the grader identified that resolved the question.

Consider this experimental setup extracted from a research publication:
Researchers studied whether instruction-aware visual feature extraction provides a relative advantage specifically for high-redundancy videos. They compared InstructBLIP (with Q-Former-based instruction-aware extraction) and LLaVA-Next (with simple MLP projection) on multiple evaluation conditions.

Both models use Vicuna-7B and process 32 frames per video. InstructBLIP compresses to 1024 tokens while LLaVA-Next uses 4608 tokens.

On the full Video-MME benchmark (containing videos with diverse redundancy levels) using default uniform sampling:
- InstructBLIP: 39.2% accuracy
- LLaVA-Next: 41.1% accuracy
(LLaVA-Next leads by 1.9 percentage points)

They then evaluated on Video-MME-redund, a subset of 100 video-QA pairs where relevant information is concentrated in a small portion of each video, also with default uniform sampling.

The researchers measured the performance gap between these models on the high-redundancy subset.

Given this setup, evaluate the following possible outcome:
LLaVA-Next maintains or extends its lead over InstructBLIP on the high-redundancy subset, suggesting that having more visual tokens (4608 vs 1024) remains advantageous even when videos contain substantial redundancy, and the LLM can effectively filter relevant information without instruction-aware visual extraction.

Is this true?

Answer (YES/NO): NO